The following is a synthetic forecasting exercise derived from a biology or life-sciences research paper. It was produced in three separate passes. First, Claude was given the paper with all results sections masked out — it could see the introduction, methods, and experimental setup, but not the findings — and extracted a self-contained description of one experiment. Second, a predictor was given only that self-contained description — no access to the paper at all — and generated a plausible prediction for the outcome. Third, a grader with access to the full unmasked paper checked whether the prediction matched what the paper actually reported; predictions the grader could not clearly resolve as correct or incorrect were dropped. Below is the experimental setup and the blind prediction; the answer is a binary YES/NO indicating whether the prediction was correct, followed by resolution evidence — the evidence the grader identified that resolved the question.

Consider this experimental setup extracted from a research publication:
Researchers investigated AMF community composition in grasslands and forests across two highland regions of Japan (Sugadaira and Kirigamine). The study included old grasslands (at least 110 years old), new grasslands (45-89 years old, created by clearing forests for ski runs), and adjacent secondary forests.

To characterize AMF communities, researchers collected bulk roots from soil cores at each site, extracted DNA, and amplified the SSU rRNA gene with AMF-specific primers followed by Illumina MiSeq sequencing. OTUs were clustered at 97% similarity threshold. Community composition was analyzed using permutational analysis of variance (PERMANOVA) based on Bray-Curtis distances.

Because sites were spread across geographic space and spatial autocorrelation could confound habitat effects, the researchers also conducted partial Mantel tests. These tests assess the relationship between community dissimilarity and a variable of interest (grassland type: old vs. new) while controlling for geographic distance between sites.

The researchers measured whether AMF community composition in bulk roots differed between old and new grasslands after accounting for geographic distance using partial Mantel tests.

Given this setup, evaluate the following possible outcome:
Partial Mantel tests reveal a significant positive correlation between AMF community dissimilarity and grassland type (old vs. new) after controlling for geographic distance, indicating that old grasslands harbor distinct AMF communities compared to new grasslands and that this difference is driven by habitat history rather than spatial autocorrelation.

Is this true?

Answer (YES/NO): YES